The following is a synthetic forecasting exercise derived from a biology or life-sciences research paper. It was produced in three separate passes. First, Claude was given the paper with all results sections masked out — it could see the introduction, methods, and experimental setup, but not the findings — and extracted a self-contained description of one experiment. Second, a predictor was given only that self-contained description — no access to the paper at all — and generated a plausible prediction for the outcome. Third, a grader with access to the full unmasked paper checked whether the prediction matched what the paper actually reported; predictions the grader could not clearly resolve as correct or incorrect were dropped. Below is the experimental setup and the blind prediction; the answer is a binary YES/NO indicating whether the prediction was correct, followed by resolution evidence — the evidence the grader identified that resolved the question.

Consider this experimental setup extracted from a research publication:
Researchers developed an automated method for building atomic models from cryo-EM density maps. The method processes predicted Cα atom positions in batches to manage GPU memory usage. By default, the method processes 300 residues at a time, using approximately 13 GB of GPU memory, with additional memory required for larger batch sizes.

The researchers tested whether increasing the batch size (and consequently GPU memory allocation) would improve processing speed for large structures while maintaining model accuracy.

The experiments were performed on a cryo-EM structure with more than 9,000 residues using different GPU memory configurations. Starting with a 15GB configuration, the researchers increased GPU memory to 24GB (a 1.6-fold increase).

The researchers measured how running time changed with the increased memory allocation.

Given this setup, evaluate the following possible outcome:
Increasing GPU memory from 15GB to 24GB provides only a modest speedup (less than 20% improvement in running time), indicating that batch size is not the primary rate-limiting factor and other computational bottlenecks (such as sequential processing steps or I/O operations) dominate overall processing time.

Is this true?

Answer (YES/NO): NO